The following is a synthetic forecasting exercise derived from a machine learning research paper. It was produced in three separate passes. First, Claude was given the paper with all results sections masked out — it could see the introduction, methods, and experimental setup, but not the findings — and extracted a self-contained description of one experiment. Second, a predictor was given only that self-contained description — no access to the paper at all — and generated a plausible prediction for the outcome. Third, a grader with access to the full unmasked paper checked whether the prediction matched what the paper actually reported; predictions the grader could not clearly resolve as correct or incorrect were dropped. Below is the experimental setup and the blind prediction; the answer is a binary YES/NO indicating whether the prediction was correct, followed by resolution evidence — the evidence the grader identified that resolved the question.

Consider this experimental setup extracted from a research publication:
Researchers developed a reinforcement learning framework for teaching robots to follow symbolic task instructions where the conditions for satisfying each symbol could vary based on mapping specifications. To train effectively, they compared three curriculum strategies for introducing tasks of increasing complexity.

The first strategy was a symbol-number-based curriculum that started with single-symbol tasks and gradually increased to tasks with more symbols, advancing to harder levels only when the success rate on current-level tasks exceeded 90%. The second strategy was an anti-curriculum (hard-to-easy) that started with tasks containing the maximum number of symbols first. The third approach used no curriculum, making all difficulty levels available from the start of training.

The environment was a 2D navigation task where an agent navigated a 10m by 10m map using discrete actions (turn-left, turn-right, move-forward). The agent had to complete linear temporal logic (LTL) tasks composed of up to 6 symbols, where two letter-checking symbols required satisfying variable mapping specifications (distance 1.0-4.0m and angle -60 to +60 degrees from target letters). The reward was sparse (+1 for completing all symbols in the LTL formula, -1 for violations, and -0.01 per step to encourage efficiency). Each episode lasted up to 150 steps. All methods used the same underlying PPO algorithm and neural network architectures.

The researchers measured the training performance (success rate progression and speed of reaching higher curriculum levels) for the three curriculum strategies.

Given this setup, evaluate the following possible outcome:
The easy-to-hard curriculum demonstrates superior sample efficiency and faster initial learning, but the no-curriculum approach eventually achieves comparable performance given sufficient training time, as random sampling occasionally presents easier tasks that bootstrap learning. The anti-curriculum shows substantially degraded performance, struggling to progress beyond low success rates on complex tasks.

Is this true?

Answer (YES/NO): NO